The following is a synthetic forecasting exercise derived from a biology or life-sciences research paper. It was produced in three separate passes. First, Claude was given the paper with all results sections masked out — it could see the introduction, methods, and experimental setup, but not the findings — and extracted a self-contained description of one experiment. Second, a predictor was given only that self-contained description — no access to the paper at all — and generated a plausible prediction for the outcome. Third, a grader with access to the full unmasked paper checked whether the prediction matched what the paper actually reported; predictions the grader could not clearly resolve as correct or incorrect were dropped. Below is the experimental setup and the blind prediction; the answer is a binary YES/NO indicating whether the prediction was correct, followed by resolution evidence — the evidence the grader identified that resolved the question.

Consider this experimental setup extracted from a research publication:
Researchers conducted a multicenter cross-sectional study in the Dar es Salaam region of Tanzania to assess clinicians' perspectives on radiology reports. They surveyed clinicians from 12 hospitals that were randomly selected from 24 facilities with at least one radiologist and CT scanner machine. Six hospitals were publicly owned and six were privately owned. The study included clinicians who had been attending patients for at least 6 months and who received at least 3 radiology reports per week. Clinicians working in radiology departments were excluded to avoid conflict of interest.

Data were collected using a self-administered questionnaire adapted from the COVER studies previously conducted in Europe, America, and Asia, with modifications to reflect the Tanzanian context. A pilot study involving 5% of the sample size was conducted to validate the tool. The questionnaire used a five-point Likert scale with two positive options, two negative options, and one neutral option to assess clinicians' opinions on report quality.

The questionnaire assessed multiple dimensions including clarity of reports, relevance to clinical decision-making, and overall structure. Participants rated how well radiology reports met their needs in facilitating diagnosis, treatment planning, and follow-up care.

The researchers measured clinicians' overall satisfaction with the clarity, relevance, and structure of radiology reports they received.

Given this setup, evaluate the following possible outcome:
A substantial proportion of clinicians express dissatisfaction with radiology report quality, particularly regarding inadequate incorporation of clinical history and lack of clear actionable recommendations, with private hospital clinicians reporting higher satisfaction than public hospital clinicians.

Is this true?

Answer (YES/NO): NO